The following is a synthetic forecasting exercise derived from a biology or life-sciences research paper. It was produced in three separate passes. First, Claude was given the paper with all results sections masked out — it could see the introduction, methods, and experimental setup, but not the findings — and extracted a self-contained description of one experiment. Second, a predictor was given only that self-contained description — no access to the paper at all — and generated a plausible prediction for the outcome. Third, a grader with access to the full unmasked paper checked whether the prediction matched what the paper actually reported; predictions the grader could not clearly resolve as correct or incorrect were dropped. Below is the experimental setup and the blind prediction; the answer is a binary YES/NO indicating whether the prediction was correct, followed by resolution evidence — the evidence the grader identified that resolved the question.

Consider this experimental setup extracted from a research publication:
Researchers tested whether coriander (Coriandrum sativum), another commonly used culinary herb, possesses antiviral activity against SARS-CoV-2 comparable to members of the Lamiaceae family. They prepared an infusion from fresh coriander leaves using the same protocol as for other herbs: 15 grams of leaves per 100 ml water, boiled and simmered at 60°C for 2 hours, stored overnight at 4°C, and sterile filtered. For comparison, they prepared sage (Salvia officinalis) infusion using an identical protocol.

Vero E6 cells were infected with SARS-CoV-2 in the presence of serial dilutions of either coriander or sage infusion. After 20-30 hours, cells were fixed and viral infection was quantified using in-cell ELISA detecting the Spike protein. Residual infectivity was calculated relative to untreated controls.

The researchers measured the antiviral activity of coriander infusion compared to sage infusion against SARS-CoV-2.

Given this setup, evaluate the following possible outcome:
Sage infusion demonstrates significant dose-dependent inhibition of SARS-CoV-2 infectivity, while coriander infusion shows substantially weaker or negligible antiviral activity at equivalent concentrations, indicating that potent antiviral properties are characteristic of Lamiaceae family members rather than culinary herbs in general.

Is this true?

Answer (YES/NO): YES